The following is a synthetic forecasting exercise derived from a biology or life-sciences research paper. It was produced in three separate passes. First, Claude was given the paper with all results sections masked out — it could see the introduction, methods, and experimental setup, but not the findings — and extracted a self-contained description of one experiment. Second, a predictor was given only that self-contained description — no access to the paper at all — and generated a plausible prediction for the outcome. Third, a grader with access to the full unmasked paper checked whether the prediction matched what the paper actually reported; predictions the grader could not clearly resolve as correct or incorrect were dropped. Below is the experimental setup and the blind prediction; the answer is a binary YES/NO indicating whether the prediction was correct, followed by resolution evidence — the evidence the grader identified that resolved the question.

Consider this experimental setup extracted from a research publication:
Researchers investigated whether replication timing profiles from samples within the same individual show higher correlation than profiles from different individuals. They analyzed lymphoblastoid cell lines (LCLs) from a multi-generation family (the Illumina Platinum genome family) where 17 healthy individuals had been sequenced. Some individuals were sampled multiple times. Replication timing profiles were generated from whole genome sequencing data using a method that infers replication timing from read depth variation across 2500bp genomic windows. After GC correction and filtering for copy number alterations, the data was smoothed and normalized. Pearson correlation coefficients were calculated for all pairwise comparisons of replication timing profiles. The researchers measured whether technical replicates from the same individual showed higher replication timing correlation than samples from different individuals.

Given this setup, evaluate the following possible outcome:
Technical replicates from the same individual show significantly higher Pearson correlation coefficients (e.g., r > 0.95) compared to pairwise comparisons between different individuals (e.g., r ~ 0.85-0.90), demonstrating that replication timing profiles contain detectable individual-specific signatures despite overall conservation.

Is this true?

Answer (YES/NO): NO